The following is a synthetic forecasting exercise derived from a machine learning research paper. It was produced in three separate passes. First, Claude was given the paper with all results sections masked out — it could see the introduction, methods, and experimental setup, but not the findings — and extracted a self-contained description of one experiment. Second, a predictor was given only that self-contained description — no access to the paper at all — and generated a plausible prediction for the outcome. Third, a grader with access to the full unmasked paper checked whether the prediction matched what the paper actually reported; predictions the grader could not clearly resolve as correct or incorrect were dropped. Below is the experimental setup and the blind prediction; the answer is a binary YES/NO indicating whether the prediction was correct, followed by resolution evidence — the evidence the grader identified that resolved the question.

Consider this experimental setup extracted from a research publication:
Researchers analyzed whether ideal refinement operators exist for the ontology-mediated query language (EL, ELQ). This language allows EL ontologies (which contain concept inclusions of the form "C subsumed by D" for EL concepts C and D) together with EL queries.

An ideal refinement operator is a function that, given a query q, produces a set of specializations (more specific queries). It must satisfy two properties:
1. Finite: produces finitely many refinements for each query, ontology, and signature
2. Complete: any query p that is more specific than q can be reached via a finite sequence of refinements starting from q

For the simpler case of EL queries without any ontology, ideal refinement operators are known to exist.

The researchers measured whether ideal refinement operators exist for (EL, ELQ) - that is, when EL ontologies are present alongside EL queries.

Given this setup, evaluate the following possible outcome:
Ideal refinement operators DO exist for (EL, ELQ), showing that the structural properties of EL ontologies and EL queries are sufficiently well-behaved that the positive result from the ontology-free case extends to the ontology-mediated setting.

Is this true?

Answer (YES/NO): NO